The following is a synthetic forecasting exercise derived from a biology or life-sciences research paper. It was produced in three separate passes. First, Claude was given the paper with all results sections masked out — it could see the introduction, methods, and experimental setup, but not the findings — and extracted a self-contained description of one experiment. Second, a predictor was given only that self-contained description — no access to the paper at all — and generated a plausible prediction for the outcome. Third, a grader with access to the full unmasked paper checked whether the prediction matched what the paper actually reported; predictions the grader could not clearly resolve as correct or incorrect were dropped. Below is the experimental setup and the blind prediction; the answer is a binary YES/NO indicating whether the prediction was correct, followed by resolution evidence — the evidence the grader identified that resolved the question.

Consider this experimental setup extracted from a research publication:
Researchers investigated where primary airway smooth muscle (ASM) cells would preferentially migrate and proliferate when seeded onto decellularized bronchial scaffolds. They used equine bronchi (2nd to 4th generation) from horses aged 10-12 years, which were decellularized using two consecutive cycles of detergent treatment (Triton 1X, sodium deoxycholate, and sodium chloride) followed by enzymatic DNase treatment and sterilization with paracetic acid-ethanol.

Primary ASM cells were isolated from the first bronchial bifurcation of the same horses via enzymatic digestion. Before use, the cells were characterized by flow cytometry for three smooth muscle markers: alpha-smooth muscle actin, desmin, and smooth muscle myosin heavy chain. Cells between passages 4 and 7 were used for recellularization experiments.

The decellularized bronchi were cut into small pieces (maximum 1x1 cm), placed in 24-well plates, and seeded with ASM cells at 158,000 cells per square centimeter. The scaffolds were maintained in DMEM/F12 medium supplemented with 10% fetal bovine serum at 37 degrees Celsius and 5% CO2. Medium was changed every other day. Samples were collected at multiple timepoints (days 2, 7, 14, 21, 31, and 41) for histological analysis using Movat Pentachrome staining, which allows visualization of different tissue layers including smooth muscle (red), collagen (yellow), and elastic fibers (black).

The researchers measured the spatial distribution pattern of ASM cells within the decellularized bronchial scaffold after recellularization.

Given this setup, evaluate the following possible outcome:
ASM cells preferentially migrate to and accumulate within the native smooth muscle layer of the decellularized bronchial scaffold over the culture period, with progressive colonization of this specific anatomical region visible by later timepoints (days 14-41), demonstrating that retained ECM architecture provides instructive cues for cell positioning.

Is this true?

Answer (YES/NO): YES